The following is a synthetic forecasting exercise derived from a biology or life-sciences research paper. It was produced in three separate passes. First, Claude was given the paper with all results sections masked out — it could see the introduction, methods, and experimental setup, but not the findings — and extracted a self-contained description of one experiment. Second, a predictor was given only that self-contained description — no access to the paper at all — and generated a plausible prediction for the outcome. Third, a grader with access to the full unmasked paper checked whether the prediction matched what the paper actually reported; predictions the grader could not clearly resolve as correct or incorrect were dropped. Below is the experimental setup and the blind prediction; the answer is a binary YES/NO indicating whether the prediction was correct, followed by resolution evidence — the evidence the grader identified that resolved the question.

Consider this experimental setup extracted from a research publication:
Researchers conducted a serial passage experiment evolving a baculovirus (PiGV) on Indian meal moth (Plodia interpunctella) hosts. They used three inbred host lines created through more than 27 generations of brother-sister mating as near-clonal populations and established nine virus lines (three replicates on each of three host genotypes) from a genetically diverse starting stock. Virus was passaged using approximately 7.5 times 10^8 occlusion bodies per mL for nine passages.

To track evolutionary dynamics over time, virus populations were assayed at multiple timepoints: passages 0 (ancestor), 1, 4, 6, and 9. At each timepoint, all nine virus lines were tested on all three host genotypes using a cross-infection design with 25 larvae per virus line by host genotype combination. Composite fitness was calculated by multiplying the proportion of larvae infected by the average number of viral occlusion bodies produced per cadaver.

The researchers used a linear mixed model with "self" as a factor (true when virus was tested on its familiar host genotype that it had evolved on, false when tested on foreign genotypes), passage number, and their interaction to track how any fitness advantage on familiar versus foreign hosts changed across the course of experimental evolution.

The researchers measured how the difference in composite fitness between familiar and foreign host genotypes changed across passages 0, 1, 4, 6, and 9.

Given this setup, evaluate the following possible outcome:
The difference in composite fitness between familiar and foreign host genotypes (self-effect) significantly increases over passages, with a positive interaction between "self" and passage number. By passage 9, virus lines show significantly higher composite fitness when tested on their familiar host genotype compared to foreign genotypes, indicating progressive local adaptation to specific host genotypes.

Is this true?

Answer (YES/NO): YES